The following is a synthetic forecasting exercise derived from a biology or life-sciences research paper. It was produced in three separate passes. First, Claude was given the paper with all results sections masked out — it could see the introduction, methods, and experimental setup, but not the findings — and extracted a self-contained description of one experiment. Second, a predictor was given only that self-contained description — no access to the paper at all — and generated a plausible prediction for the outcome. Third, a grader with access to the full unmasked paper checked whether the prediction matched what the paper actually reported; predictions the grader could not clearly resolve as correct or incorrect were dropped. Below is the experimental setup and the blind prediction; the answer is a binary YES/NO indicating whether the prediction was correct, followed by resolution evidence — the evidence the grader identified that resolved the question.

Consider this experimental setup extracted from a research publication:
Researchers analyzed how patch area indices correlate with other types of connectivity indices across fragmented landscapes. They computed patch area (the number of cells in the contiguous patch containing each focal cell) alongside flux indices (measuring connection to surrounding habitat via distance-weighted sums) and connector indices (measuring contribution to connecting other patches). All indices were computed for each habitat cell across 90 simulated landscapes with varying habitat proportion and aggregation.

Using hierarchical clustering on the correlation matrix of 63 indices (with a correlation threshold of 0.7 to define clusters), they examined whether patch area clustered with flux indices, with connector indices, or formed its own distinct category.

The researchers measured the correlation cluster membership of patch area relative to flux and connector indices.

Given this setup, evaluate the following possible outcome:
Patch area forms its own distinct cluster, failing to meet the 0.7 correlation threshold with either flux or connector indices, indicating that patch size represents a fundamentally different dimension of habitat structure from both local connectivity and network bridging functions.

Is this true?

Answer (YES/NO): NO